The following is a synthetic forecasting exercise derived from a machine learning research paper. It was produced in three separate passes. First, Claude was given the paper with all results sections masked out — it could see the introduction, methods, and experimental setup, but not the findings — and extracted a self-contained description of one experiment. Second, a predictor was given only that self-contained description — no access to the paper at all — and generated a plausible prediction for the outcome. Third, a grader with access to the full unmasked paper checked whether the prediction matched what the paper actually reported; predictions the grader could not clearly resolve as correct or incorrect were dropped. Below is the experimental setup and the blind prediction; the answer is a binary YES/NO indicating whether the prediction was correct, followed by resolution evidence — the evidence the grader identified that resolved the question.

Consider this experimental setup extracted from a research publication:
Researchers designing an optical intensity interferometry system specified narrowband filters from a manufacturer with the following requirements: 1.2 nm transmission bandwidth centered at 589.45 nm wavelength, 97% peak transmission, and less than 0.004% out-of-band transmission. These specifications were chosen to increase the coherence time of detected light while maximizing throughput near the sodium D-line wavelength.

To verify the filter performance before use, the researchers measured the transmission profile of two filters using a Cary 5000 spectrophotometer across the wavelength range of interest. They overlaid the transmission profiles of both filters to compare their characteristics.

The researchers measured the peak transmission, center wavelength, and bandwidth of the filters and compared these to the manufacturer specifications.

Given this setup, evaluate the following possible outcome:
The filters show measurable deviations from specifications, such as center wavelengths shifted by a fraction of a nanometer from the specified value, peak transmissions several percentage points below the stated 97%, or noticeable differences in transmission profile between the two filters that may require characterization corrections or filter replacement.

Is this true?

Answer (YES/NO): YES